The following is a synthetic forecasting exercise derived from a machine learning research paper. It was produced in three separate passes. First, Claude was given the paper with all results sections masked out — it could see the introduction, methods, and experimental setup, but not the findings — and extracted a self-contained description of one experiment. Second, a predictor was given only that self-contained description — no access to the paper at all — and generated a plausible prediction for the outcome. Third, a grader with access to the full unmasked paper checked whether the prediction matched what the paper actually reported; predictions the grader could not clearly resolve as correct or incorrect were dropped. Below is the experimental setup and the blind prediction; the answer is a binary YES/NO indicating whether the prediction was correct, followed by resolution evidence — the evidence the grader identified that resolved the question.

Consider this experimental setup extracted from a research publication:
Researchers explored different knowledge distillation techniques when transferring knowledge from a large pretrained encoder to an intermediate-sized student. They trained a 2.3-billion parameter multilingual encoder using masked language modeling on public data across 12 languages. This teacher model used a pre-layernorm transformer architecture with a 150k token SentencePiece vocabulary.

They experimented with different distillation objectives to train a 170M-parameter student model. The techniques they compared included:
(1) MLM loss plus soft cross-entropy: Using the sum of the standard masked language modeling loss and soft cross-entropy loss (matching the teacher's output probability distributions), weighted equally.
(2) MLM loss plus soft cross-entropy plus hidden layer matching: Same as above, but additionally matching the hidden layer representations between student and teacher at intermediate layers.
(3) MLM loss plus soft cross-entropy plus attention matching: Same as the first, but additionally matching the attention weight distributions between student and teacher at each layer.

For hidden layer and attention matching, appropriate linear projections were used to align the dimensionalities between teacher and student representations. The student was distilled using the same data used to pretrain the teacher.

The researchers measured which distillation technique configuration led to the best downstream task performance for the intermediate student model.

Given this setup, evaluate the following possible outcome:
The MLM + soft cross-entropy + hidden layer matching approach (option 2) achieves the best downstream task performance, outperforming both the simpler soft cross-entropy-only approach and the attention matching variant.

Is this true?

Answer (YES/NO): NO